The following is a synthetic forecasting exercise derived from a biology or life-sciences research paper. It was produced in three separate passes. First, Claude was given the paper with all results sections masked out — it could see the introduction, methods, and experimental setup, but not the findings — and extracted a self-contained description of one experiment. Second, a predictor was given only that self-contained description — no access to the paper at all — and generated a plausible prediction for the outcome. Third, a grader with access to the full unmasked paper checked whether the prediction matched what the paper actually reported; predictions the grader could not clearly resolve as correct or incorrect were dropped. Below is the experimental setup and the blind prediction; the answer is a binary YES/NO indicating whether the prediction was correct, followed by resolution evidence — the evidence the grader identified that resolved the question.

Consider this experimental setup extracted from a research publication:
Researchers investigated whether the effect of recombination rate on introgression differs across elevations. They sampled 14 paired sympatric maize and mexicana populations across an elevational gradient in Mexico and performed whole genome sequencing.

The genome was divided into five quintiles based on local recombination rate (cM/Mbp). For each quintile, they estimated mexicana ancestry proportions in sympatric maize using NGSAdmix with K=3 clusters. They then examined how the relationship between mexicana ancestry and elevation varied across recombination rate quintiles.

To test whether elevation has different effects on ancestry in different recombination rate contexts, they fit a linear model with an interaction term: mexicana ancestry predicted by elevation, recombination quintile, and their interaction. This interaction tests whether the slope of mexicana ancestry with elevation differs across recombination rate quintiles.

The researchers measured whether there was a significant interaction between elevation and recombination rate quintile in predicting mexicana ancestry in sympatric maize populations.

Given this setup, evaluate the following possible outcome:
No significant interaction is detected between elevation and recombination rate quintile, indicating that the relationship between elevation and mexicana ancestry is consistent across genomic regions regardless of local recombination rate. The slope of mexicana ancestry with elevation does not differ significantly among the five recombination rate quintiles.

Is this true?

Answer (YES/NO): NO